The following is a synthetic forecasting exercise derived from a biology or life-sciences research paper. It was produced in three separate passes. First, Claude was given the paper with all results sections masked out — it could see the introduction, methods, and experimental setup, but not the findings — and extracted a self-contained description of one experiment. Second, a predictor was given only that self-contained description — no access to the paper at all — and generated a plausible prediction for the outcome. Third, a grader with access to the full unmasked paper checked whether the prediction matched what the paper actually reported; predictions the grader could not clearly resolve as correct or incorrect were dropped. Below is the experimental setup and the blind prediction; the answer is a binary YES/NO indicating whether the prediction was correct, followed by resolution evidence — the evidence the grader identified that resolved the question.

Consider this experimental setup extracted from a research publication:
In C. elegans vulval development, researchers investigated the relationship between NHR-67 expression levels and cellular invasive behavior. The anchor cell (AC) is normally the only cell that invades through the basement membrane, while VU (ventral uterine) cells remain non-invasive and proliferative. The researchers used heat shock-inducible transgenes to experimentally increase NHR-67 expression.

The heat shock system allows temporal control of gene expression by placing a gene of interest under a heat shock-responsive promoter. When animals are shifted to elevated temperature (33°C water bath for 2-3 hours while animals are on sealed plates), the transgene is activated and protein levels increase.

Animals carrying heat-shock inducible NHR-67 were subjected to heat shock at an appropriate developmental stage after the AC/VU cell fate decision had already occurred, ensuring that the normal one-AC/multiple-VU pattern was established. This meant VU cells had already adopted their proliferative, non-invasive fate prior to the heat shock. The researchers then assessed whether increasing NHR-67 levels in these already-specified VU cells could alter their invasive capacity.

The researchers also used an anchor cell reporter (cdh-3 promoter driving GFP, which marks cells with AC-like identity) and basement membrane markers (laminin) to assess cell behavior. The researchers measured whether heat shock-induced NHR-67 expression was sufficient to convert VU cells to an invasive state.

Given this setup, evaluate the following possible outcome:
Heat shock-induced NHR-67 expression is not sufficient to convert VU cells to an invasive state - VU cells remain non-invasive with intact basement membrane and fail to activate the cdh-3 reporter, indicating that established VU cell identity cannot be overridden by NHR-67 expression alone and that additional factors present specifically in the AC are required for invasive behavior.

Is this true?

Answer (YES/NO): NO